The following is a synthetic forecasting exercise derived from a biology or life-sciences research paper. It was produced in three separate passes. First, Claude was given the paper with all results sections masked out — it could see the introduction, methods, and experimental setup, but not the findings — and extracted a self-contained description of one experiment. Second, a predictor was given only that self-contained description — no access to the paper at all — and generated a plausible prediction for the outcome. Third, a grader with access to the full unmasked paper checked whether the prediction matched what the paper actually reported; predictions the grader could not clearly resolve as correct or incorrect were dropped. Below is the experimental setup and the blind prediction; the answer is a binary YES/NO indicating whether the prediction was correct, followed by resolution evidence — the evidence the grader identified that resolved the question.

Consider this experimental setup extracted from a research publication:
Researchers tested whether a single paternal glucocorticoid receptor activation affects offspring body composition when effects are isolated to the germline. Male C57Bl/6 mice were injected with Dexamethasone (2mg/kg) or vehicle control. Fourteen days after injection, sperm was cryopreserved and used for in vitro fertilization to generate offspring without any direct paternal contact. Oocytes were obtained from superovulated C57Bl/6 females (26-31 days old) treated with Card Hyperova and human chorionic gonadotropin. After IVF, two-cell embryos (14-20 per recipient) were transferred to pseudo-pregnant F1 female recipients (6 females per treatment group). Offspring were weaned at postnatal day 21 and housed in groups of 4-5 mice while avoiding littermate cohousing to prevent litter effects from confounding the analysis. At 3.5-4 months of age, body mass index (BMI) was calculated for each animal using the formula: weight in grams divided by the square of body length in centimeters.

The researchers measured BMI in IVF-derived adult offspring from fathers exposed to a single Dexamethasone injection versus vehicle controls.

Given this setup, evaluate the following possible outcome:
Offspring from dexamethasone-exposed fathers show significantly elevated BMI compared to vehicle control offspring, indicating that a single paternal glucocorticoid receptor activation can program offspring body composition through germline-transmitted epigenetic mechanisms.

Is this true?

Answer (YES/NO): YES